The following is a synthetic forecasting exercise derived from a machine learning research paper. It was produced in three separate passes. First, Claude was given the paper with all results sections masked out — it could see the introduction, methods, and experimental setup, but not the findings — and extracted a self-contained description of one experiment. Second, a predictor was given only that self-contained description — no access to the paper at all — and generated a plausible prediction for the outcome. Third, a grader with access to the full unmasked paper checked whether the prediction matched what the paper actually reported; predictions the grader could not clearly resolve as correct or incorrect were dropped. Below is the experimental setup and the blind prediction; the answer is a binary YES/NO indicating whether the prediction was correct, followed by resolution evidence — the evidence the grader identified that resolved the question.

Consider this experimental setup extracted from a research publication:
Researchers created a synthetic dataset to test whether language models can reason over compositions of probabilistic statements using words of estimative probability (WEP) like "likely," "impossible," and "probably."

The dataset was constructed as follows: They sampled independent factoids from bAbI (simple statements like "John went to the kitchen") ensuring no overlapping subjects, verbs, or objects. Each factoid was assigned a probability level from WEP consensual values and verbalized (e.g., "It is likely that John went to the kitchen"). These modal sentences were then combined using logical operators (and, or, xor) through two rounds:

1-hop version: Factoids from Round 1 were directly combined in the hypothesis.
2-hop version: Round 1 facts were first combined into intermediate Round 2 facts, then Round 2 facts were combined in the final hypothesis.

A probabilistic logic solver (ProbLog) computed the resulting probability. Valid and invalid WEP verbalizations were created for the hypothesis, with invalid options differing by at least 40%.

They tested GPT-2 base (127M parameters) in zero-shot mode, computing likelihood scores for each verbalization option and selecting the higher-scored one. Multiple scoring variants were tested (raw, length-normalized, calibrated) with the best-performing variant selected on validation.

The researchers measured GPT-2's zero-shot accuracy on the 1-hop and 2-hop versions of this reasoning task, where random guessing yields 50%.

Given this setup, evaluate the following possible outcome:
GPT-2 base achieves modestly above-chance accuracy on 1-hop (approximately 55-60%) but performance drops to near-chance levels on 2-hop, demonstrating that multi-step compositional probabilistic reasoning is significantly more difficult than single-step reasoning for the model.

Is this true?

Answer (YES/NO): NO